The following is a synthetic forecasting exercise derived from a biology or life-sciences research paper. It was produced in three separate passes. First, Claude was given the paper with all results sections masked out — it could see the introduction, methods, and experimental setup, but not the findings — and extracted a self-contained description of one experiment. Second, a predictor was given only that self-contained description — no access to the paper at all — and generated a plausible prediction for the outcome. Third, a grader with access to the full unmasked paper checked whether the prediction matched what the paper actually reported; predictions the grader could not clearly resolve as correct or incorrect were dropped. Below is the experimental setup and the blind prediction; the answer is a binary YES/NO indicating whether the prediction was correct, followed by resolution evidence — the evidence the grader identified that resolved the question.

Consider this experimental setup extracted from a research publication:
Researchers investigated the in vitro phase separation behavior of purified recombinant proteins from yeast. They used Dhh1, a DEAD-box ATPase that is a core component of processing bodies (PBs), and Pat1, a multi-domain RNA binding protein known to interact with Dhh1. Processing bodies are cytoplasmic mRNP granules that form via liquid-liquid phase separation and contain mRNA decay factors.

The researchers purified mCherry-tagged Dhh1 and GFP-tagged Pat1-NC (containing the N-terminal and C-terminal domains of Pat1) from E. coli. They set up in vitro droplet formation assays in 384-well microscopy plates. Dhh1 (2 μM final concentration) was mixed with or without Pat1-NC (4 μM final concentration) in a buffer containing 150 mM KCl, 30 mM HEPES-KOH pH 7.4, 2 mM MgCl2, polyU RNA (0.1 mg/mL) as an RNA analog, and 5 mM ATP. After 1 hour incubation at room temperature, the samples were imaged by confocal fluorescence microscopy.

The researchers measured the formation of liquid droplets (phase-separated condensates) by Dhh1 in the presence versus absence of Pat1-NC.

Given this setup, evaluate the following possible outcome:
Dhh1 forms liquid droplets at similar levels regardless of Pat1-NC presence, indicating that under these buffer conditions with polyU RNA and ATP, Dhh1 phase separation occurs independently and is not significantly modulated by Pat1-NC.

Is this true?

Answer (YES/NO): NO